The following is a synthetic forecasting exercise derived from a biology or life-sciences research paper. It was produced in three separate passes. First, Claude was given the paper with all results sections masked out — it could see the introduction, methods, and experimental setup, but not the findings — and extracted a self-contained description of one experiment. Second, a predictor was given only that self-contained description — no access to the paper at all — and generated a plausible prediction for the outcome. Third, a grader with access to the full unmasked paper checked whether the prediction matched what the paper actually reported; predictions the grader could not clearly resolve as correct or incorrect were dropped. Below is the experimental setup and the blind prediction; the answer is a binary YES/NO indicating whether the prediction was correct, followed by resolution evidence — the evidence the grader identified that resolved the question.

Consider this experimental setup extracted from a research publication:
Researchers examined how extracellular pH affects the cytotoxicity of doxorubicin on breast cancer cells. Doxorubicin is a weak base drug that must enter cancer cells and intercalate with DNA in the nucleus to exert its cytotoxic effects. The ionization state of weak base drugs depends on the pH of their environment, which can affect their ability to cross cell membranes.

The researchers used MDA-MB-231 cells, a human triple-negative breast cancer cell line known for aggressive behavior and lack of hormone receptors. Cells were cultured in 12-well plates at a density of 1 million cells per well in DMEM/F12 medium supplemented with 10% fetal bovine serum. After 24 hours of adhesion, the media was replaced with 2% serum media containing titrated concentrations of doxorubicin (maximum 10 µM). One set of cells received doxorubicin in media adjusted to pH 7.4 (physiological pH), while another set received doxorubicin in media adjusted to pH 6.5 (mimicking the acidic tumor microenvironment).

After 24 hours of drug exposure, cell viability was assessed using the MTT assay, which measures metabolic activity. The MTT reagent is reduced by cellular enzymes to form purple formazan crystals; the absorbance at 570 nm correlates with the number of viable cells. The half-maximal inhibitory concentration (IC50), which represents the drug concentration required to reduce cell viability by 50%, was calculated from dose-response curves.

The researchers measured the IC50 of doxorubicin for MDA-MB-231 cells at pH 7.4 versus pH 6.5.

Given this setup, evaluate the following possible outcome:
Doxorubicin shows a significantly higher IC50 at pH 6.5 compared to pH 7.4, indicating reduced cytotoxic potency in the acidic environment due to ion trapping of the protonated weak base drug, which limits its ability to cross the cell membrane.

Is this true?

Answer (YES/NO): YES